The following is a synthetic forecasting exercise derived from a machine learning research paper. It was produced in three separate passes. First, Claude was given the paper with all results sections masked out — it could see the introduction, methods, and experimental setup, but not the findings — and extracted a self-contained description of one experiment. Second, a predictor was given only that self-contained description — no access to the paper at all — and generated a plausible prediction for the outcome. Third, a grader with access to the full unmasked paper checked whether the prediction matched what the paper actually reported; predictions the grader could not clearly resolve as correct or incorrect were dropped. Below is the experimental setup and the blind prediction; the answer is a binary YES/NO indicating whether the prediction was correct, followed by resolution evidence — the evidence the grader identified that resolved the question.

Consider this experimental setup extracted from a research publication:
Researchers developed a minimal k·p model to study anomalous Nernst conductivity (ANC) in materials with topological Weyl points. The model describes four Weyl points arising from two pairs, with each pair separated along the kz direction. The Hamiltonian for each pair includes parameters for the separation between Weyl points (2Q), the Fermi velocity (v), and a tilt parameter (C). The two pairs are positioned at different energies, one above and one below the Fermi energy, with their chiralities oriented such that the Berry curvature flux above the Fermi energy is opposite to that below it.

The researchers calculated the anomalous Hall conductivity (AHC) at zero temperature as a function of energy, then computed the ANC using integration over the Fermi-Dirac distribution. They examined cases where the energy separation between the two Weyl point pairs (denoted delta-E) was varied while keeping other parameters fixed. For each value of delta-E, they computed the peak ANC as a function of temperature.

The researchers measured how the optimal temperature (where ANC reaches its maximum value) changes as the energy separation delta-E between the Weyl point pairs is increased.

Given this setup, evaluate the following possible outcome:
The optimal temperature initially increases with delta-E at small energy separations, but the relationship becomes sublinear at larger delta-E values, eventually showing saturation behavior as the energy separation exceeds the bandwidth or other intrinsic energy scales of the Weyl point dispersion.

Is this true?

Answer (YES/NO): NO